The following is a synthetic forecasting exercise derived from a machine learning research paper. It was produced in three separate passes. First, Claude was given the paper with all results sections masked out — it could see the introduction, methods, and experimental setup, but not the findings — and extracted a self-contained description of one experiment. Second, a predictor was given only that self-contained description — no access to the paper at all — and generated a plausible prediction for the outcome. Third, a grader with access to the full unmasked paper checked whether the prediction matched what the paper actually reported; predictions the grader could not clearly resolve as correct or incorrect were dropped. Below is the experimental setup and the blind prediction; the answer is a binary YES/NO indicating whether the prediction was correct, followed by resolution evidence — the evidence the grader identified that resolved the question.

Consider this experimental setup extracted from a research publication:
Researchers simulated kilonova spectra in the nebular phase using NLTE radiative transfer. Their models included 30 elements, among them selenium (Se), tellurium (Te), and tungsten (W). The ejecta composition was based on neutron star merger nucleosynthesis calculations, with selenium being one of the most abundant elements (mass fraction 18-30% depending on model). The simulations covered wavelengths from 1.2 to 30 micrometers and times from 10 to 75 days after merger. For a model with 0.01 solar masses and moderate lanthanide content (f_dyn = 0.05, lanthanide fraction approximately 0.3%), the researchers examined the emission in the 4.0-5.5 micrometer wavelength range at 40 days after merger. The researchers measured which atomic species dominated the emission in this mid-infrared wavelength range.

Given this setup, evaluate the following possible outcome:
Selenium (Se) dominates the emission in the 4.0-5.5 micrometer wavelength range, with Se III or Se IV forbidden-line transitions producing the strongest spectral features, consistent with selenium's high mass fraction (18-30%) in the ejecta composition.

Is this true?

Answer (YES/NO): YES